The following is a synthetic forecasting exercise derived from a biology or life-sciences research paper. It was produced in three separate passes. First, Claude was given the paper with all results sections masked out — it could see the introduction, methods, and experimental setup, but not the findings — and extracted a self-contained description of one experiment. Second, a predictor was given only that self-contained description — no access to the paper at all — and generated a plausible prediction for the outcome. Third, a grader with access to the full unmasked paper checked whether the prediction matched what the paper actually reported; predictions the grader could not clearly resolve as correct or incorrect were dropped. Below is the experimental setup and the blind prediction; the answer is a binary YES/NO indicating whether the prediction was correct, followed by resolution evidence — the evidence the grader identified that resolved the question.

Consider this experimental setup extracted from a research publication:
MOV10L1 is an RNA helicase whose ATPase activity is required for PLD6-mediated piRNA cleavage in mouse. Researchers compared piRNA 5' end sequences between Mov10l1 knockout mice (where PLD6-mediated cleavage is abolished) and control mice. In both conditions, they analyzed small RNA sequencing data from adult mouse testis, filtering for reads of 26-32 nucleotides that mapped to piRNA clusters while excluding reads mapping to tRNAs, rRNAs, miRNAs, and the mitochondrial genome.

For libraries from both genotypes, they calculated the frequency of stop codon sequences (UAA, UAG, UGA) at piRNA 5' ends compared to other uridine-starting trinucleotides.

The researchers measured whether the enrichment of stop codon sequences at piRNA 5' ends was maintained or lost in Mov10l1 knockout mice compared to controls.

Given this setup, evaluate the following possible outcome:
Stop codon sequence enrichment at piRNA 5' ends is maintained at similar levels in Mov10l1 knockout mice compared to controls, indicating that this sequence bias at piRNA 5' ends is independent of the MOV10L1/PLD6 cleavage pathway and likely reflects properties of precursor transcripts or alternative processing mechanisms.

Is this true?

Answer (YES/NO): NO